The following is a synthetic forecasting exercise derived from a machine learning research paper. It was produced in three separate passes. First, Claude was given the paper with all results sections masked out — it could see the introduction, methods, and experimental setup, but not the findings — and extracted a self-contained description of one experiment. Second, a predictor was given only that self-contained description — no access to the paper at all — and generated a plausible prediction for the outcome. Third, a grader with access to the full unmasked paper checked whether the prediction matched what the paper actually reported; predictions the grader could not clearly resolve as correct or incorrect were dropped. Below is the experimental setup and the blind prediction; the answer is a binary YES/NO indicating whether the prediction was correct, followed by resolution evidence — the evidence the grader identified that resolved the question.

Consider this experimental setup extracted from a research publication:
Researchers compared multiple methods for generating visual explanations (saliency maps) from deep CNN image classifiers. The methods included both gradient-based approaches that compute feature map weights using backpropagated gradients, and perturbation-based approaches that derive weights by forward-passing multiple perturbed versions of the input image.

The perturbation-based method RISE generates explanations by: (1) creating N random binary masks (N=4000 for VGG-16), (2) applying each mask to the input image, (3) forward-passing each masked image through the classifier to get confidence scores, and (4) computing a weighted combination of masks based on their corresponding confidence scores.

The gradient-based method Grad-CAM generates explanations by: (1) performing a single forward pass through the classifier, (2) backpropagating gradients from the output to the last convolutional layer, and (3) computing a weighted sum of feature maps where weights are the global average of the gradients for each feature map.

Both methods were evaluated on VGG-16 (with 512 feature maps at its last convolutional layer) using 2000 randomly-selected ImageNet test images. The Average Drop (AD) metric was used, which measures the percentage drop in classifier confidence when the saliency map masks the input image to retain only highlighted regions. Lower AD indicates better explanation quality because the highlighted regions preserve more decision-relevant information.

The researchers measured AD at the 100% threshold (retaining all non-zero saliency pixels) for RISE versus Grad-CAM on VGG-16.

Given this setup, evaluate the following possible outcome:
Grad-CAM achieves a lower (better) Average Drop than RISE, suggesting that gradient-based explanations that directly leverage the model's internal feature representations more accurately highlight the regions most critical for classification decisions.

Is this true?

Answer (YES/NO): NO